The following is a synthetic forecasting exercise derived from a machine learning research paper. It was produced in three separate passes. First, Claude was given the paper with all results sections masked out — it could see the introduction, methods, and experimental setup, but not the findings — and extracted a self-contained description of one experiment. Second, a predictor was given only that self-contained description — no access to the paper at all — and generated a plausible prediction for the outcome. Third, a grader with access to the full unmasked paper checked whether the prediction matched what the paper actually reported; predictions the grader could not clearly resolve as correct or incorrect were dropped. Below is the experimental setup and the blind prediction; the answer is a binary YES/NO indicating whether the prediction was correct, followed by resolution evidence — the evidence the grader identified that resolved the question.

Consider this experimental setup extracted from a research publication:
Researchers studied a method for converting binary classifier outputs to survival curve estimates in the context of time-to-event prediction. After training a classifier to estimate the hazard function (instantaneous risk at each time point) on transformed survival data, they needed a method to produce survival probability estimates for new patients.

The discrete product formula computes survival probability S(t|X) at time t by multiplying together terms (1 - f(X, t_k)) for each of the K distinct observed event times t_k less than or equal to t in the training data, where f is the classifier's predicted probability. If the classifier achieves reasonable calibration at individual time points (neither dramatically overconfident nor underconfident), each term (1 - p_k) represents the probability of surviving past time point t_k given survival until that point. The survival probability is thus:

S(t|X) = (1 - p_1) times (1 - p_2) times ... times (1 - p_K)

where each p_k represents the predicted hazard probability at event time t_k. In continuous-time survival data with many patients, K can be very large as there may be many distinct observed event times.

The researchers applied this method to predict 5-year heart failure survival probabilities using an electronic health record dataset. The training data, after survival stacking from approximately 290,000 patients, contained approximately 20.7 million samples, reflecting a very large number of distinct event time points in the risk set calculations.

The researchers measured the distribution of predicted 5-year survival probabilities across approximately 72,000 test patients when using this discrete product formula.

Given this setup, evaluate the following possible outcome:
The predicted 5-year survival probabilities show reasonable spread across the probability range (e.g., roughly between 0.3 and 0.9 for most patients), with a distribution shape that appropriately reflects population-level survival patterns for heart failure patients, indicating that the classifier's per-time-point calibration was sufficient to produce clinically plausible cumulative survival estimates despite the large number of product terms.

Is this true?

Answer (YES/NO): NO